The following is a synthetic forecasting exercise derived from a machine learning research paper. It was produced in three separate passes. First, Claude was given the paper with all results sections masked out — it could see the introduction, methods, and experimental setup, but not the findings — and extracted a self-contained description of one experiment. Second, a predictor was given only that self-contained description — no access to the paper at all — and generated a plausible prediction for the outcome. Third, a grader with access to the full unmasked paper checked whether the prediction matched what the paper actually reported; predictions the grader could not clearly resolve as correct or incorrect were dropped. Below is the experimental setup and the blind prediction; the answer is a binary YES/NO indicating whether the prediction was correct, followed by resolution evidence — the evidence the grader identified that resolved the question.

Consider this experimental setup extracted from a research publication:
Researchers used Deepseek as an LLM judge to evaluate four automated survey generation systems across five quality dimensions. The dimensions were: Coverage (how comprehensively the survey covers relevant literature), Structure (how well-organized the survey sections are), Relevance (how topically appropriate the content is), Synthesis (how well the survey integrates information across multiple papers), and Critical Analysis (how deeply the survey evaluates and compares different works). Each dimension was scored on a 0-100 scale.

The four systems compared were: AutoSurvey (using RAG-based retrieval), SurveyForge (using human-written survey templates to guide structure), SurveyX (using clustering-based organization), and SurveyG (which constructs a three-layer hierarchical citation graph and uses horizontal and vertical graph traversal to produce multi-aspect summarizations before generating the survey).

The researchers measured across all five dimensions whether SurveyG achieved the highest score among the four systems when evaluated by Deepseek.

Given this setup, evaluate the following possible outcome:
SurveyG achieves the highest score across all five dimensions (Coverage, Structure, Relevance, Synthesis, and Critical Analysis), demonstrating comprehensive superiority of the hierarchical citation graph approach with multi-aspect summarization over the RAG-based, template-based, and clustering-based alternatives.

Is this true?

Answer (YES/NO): NO